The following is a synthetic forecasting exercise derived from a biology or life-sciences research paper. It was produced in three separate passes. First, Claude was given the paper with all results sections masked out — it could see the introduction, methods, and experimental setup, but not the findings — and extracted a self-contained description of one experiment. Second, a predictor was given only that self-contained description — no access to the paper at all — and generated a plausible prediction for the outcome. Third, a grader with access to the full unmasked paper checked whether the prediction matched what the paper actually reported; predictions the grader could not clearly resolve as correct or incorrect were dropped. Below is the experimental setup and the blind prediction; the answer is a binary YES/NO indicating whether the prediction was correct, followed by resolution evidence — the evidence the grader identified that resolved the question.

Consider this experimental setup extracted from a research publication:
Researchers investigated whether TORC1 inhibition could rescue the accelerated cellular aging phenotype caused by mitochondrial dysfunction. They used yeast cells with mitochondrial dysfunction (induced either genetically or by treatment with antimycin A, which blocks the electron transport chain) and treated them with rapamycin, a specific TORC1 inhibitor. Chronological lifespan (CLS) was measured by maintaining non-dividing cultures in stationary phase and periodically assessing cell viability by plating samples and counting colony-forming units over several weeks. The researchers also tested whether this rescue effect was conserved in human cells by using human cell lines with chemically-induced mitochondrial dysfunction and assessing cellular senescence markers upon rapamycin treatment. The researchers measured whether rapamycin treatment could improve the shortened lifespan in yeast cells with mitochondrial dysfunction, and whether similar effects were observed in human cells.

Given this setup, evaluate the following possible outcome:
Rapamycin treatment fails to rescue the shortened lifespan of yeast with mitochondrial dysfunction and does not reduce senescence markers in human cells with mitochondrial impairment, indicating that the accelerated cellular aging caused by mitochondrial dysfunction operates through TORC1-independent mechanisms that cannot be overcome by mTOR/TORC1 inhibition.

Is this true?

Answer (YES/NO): NO